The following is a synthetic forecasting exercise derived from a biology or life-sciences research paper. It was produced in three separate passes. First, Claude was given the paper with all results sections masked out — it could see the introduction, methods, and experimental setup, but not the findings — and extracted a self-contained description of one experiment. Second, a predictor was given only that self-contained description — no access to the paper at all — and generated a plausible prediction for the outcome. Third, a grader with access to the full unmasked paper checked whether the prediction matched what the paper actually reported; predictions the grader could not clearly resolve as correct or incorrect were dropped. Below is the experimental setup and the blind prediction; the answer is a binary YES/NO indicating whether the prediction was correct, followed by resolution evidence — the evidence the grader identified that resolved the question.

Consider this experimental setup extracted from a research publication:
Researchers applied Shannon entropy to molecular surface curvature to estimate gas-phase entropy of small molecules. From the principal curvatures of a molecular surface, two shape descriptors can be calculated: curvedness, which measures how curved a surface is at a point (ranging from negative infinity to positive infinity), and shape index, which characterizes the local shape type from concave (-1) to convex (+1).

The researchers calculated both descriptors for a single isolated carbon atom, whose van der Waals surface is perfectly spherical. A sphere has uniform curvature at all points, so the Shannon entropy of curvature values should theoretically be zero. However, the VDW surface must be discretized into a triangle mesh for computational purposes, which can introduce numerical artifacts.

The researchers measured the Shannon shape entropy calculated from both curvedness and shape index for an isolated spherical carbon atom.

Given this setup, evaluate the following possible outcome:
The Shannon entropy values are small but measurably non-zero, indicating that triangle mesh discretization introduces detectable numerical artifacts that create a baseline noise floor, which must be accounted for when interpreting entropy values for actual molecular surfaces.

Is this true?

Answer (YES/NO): NO